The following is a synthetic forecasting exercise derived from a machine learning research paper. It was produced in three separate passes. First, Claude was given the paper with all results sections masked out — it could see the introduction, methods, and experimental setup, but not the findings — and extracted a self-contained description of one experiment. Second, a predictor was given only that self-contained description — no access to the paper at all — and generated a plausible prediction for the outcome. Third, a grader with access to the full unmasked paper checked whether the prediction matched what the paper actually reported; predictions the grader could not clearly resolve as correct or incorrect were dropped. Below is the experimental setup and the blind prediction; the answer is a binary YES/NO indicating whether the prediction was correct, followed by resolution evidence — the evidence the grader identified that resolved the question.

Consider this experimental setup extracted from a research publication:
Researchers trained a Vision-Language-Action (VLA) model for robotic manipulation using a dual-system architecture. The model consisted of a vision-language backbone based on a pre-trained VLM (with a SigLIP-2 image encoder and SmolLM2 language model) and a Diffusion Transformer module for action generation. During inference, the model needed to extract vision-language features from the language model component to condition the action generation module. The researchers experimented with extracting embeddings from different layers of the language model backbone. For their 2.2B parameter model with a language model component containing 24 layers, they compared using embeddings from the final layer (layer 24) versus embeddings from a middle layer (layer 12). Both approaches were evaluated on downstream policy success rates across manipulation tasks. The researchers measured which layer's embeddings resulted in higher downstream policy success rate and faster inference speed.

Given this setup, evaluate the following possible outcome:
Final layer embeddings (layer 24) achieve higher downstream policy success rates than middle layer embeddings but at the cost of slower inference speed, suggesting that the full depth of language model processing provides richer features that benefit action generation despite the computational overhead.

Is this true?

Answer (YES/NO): NO